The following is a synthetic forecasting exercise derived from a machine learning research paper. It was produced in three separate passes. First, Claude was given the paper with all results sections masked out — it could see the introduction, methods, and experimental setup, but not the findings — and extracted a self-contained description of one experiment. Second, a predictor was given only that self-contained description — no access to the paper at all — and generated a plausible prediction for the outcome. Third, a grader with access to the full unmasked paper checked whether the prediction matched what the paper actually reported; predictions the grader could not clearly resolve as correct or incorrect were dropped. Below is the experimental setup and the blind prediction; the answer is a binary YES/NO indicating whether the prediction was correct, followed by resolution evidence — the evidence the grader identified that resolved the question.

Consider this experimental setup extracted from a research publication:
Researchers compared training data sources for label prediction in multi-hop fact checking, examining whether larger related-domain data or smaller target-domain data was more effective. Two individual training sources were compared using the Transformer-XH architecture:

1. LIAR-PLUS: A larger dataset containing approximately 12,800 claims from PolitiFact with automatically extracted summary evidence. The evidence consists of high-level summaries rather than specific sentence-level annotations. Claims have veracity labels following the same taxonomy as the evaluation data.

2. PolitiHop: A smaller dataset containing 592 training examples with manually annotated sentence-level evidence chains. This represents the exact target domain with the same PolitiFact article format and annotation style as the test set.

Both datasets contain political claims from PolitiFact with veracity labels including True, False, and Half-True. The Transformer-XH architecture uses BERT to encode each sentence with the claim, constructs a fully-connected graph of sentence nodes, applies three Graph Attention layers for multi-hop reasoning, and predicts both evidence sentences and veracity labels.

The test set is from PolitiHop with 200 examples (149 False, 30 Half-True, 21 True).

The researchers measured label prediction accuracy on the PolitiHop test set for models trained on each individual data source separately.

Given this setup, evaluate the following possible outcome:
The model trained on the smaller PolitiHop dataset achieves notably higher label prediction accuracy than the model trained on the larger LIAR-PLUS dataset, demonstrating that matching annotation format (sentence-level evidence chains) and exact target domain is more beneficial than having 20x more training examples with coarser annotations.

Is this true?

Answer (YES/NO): NO